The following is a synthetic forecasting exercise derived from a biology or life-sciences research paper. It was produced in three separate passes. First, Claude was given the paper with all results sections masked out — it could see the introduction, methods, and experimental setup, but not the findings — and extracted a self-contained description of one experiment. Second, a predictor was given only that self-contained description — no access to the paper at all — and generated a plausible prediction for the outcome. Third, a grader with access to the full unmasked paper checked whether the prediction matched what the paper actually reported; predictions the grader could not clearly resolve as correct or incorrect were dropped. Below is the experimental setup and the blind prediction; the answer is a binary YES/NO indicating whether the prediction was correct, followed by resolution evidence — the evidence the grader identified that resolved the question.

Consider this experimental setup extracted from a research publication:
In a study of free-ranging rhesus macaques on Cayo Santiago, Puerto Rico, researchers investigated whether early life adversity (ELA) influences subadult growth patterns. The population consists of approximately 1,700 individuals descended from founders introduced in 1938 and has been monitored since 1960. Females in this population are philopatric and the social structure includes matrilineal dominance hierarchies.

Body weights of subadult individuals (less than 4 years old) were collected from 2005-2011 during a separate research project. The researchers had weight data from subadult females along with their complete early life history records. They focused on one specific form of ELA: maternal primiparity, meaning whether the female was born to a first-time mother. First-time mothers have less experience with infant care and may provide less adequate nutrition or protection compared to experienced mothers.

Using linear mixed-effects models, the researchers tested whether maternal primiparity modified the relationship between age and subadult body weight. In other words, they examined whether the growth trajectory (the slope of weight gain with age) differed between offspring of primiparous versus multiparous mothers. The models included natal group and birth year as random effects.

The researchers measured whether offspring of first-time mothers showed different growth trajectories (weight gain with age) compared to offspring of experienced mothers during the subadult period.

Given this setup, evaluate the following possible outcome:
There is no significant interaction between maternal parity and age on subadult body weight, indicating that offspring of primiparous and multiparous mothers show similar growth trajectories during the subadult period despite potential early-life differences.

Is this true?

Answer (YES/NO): YES